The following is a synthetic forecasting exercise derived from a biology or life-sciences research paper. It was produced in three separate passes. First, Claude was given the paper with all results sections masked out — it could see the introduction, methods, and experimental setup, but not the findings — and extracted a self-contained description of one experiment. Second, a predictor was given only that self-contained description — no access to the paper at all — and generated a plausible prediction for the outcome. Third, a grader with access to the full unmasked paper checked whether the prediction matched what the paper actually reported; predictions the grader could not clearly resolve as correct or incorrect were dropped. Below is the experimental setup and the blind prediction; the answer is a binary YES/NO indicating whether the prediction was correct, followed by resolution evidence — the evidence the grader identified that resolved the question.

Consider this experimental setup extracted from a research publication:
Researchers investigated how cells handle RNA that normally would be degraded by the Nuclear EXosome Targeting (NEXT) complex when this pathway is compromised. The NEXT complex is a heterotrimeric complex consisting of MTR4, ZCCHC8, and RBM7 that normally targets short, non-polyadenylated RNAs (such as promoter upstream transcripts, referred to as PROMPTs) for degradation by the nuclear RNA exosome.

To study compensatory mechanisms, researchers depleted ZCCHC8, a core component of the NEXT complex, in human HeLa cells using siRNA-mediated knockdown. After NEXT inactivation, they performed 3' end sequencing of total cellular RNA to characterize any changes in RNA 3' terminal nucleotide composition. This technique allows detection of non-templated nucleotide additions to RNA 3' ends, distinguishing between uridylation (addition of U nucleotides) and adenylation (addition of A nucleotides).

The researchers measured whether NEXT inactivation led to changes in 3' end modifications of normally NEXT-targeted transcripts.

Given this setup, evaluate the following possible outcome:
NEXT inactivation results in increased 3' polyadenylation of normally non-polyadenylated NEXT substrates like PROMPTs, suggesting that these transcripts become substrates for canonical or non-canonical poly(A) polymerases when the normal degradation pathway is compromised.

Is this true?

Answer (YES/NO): YES